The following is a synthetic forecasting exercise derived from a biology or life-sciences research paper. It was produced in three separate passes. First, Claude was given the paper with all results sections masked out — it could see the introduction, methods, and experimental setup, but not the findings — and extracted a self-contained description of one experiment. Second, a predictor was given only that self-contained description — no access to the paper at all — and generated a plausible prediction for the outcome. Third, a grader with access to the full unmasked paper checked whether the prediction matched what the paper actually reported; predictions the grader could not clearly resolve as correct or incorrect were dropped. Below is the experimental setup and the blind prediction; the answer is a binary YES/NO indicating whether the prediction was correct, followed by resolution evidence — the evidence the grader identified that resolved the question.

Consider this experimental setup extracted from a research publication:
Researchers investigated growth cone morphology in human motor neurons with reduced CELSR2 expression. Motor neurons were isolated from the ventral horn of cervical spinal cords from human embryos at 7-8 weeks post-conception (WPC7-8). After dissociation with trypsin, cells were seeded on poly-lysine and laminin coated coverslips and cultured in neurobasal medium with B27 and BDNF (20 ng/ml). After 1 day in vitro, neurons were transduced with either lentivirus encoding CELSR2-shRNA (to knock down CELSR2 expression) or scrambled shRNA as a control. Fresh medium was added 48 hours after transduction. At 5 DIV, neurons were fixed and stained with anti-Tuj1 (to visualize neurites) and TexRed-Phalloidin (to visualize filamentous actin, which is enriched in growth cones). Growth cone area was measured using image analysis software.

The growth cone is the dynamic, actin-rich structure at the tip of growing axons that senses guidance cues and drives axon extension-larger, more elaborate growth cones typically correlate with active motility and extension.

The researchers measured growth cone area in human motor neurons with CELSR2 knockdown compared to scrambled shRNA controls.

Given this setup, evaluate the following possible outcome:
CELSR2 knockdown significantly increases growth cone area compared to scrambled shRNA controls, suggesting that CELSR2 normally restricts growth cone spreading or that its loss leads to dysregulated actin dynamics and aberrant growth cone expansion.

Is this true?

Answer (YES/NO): YES